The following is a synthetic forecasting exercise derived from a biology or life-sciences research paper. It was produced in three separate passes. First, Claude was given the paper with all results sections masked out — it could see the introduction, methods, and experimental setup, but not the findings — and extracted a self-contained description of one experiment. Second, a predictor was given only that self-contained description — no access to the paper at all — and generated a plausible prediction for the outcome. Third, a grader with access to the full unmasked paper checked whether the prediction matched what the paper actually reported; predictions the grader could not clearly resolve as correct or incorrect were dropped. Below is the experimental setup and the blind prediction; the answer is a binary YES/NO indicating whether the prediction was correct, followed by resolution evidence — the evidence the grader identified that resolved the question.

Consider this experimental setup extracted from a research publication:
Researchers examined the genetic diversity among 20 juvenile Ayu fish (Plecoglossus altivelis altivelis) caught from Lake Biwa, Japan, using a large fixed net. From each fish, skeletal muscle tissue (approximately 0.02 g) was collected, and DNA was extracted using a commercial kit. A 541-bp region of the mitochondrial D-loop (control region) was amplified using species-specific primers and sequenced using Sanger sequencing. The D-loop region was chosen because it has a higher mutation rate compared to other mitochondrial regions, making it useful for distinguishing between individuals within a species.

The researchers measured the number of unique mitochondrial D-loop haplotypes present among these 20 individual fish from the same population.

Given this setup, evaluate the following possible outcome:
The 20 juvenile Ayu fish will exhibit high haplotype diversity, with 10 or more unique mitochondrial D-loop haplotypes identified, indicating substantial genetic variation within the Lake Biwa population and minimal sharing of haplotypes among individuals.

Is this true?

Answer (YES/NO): YES